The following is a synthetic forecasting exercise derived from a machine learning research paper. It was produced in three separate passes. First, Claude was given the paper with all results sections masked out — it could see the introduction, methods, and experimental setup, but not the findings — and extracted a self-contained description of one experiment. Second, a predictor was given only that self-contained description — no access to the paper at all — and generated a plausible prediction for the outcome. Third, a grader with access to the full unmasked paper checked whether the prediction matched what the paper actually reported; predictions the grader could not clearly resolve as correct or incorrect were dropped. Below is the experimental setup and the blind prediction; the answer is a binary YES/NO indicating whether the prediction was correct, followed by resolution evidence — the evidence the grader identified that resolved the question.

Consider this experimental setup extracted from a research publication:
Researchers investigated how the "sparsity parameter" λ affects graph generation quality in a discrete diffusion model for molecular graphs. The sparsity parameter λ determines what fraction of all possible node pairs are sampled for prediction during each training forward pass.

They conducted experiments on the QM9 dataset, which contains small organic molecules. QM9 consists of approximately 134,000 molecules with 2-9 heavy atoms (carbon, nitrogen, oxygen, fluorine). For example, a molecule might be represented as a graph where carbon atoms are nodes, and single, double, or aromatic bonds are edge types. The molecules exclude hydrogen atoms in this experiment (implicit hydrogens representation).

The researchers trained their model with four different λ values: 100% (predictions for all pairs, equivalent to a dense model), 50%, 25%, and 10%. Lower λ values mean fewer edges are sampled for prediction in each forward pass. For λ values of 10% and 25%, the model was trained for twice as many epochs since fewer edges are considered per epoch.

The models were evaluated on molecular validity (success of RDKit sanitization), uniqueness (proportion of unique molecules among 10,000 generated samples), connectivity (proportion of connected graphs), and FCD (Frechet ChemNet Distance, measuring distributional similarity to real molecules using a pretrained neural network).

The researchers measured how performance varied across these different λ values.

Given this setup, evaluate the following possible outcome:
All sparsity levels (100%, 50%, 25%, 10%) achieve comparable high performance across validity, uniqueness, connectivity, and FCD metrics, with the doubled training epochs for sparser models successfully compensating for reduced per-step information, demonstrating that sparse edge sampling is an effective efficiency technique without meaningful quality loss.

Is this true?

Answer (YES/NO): YES